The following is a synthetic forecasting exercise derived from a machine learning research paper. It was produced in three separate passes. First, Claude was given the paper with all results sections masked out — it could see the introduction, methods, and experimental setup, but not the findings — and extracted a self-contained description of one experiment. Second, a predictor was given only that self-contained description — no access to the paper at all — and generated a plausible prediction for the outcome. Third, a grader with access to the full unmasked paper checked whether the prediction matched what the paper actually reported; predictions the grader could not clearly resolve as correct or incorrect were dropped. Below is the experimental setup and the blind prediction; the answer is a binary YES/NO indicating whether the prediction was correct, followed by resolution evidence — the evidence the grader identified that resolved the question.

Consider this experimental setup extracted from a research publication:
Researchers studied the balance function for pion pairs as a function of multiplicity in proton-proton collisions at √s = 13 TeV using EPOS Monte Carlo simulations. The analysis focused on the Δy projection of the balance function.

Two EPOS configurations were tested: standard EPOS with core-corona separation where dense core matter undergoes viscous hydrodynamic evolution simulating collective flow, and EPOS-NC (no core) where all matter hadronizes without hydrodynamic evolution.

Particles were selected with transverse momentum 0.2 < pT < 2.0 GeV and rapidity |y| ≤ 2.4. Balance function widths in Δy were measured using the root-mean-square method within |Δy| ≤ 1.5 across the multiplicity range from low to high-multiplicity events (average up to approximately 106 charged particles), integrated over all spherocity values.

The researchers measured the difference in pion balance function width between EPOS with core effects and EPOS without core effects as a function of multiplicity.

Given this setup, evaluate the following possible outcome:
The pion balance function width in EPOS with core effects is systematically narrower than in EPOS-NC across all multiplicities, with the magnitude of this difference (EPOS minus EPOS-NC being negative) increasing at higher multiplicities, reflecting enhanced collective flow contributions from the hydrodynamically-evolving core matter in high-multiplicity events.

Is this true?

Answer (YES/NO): NO